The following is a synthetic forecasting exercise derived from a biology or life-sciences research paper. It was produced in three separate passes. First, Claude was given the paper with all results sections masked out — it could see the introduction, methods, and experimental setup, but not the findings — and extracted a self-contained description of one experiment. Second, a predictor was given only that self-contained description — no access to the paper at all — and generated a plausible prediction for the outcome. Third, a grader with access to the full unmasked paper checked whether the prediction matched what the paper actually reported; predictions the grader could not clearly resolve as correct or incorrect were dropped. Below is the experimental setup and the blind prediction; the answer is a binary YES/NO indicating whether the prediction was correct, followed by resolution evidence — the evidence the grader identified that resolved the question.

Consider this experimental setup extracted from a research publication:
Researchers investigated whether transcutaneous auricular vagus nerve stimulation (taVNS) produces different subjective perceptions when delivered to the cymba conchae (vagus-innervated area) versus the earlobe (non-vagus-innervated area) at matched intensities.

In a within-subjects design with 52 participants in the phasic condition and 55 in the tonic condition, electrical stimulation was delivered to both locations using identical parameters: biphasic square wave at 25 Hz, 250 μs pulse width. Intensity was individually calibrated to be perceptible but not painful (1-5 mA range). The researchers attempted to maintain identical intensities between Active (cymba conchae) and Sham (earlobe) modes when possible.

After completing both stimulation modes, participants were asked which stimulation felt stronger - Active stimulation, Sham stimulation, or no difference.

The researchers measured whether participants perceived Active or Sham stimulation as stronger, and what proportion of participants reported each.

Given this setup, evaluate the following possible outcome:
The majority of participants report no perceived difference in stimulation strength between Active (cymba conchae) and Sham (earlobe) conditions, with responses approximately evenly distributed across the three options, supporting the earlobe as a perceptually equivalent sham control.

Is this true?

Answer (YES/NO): NO